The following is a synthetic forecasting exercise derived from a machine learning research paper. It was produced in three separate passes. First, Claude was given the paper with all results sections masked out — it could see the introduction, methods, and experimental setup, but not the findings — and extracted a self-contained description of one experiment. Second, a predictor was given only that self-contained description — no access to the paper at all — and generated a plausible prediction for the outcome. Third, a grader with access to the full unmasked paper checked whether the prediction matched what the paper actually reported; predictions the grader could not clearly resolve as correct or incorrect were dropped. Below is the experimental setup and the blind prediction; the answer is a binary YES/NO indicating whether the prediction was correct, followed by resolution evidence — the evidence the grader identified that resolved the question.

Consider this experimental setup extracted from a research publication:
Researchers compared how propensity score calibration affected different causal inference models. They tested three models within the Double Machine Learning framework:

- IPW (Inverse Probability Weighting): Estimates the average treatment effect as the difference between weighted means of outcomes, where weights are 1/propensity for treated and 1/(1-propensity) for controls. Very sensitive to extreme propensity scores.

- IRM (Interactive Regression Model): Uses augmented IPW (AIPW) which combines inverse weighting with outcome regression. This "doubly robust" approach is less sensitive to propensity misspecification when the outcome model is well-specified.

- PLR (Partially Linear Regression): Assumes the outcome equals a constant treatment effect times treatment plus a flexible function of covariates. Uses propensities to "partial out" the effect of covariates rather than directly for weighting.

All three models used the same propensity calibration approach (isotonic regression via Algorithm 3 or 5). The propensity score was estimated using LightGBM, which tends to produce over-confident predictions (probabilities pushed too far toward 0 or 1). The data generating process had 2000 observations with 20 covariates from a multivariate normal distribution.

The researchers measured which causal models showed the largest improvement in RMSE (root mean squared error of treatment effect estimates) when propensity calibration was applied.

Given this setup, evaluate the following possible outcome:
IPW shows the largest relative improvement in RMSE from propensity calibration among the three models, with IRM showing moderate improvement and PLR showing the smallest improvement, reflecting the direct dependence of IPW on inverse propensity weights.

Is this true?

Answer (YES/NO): NO